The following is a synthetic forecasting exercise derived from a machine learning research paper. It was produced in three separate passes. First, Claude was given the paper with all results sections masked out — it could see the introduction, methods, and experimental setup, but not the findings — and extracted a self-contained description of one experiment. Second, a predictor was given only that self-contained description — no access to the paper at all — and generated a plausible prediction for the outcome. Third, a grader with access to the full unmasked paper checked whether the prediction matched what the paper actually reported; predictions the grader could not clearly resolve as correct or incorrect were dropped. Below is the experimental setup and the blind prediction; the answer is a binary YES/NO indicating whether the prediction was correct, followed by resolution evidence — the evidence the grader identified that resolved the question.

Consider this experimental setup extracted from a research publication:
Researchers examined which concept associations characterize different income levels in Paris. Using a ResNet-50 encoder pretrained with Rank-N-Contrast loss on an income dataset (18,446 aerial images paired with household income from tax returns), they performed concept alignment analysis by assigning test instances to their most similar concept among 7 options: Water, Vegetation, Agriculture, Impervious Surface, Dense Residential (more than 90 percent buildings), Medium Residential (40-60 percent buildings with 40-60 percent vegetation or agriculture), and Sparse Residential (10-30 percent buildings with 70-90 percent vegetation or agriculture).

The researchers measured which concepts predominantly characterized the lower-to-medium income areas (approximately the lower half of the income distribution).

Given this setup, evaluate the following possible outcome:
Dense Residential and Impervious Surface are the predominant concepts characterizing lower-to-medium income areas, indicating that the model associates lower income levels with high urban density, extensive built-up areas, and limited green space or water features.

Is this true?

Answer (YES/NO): NO